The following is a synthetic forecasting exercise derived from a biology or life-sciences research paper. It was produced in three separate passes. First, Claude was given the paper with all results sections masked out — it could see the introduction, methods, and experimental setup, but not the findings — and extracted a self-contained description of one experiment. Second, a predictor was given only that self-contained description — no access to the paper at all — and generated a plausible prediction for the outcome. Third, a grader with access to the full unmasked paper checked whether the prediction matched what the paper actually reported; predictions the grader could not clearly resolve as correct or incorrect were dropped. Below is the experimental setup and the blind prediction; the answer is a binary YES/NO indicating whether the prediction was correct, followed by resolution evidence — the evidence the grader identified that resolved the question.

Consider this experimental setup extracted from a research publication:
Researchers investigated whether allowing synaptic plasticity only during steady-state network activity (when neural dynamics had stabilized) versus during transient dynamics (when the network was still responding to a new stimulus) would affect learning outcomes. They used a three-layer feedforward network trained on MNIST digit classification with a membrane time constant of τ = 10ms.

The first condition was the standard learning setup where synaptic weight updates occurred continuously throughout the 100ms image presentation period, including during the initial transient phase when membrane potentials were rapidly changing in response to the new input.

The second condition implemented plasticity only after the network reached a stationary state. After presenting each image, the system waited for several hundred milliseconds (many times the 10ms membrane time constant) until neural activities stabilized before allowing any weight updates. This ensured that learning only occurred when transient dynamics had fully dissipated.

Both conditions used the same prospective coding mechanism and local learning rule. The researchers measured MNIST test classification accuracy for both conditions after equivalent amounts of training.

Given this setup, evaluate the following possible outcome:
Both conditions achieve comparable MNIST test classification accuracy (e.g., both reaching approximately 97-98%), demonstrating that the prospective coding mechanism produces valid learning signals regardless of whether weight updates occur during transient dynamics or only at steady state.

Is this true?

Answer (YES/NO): YES